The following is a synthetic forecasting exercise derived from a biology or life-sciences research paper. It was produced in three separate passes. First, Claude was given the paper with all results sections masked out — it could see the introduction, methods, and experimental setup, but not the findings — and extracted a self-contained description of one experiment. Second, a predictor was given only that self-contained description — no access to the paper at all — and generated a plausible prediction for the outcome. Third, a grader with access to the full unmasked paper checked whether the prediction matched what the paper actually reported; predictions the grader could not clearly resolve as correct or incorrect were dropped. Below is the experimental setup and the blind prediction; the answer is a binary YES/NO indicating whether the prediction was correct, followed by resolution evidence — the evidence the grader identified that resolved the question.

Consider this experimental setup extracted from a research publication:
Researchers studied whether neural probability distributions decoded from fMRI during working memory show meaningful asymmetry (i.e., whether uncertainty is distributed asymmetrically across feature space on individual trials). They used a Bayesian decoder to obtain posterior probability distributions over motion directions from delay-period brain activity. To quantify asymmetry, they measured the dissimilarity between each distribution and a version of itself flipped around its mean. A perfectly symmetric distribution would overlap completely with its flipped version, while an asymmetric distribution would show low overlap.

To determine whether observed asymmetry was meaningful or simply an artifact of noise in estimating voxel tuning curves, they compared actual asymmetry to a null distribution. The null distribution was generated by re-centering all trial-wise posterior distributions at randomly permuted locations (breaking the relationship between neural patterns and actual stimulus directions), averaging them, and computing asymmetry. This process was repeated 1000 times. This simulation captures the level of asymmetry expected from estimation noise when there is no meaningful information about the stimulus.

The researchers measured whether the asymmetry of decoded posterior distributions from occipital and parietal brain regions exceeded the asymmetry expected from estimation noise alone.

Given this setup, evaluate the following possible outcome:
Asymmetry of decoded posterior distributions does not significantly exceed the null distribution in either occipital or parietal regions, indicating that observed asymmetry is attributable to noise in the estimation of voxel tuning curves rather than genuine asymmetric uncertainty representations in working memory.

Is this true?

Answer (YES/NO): NO